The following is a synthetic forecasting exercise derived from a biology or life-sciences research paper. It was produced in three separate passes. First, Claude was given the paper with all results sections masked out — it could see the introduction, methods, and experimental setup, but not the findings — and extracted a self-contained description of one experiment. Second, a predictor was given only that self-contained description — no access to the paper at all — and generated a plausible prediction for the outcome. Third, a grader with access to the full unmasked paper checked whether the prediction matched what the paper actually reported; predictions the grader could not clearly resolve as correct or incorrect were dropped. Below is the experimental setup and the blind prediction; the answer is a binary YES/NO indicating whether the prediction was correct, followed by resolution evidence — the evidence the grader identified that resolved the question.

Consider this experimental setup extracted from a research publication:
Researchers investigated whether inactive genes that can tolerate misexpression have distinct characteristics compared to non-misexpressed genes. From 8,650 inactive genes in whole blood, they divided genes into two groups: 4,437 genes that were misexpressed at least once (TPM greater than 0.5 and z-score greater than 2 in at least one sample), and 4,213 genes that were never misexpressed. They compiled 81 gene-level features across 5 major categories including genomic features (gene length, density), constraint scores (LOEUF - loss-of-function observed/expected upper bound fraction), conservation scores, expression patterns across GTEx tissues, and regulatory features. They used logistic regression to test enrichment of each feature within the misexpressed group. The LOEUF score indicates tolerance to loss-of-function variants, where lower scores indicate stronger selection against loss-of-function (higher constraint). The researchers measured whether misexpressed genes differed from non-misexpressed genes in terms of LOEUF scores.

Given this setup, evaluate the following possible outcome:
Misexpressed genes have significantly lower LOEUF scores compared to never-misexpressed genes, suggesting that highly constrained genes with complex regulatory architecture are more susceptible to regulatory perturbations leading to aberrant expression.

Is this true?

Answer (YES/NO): NO